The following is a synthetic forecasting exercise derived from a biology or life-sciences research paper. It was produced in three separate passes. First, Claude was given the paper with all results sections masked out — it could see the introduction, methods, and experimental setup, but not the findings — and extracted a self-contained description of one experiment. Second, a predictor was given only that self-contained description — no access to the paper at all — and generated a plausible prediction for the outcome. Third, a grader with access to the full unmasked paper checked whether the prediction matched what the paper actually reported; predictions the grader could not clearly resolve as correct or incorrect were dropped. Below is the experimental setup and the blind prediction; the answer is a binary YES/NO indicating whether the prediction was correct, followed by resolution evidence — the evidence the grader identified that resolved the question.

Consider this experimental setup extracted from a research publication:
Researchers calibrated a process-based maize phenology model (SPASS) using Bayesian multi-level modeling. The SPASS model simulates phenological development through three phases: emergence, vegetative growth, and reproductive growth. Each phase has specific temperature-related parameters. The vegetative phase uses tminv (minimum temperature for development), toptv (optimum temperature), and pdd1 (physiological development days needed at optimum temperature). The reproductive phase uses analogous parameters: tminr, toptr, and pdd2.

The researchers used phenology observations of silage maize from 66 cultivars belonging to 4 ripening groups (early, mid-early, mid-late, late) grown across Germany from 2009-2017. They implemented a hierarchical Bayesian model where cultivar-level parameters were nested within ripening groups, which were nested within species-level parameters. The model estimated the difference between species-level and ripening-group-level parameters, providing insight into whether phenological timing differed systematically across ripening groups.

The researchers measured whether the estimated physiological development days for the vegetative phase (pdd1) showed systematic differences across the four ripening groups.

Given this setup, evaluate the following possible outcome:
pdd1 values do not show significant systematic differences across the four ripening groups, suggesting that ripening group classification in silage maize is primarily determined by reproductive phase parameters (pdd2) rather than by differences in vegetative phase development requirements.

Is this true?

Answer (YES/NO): NO